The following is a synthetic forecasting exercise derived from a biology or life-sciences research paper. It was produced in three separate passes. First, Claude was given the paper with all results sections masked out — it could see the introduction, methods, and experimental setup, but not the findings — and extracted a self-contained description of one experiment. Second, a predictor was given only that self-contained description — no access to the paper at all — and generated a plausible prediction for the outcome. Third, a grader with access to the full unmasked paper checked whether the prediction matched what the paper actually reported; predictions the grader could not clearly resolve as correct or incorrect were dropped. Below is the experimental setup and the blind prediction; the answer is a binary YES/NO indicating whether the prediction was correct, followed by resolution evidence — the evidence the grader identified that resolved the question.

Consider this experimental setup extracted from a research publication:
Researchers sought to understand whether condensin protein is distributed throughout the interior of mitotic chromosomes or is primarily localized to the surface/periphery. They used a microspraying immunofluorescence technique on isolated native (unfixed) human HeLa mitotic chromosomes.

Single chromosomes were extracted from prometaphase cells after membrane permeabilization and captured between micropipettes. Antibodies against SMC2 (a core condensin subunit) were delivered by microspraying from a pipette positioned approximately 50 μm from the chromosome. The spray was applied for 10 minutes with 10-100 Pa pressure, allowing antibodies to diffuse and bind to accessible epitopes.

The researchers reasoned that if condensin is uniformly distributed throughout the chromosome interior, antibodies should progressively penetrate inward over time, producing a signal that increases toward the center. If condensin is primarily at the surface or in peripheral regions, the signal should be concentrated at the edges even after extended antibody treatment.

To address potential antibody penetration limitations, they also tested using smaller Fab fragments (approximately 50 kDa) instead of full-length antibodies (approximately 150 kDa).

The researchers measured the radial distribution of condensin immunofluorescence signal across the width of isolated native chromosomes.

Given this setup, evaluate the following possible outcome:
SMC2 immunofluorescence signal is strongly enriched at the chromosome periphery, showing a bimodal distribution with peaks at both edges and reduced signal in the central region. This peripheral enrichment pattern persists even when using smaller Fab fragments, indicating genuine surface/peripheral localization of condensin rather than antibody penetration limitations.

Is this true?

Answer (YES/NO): NO